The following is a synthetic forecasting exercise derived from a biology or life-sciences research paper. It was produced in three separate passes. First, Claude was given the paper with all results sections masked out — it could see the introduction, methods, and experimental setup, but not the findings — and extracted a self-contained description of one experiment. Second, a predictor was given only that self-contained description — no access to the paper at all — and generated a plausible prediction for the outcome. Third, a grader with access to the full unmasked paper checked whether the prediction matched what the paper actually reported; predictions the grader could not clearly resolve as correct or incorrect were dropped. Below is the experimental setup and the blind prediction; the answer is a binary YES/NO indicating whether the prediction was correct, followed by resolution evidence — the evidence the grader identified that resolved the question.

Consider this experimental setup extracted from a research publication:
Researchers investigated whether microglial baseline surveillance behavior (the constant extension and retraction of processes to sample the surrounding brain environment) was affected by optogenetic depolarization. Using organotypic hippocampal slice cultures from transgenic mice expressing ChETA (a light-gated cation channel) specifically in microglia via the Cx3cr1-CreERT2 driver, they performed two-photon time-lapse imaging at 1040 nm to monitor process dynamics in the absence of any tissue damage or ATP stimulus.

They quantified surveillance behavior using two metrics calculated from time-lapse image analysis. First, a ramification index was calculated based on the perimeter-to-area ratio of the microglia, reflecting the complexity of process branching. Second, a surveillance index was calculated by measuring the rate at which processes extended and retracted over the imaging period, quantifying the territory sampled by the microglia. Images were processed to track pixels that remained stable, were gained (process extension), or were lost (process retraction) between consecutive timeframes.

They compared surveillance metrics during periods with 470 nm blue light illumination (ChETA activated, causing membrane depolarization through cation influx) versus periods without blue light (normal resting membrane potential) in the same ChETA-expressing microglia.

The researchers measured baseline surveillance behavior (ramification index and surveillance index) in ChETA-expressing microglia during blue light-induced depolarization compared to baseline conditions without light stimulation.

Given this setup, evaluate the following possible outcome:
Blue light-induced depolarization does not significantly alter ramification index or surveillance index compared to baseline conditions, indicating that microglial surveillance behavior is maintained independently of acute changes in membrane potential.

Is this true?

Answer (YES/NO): YES